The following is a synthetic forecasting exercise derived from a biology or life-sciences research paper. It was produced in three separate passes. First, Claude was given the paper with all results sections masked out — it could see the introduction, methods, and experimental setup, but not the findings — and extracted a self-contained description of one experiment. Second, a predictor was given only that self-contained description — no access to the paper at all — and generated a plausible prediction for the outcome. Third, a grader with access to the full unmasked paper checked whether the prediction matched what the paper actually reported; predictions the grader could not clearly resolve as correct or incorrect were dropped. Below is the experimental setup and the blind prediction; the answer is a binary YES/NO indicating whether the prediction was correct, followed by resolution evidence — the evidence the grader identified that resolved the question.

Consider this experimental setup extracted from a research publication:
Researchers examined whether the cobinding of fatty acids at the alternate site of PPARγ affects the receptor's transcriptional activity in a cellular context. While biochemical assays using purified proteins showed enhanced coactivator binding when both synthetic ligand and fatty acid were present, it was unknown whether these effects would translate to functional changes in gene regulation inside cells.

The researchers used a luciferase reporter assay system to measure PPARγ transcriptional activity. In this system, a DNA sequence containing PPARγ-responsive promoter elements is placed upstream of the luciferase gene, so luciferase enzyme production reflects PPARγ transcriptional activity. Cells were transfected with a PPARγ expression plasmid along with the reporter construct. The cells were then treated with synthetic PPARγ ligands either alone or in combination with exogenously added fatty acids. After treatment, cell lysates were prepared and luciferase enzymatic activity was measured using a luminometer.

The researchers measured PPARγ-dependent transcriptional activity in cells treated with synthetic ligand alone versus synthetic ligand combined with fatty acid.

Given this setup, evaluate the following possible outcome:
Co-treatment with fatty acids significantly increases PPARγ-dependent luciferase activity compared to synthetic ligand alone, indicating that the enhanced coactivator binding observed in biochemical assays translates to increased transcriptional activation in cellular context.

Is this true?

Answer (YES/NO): NO